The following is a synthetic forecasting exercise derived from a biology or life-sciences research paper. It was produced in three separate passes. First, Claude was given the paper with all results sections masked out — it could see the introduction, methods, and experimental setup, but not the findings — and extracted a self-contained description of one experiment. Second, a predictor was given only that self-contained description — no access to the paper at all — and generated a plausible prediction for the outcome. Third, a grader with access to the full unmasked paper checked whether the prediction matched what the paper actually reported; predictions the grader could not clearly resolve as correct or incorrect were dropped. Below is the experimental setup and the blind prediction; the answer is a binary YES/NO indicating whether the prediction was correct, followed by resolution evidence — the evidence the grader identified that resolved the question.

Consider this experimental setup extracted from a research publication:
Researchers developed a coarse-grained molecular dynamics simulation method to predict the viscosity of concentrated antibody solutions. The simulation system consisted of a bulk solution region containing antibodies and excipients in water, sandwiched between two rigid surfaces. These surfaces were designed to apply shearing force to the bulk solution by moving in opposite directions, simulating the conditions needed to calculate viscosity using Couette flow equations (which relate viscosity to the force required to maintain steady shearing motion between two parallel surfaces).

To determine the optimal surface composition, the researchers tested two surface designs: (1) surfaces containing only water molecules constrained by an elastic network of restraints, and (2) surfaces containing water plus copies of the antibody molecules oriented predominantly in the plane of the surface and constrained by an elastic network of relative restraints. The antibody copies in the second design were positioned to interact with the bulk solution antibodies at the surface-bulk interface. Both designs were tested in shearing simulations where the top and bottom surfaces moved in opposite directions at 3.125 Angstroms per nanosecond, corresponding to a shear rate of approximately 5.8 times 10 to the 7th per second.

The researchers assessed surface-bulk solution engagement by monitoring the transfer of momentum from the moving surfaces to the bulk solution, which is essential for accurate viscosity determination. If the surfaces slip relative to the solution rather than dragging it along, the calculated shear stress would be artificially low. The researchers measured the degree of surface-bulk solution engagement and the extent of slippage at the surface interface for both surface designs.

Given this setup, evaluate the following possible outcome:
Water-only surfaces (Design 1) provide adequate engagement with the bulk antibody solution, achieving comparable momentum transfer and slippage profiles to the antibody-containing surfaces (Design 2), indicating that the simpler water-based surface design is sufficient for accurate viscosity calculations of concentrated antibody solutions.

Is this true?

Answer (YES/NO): NO